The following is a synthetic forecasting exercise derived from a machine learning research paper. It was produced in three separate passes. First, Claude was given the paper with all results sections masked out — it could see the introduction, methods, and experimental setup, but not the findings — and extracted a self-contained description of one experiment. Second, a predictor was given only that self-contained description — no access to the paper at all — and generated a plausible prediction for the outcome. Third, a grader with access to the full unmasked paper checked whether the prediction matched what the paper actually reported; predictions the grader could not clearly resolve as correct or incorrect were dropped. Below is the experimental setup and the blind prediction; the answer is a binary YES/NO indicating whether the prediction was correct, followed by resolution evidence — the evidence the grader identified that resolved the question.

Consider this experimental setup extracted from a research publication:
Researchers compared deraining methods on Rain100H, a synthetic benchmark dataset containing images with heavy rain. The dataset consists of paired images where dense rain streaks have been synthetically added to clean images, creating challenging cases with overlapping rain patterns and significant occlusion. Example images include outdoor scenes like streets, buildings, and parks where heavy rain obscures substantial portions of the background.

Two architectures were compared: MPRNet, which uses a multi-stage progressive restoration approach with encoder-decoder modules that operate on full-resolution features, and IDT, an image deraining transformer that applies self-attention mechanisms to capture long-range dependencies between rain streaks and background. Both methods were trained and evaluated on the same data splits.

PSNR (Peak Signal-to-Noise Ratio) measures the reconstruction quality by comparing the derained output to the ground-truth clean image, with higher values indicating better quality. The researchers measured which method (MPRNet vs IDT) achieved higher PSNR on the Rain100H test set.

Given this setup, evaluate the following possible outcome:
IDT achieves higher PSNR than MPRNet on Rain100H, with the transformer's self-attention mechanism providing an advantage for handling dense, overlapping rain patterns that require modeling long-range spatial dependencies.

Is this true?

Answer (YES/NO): NO